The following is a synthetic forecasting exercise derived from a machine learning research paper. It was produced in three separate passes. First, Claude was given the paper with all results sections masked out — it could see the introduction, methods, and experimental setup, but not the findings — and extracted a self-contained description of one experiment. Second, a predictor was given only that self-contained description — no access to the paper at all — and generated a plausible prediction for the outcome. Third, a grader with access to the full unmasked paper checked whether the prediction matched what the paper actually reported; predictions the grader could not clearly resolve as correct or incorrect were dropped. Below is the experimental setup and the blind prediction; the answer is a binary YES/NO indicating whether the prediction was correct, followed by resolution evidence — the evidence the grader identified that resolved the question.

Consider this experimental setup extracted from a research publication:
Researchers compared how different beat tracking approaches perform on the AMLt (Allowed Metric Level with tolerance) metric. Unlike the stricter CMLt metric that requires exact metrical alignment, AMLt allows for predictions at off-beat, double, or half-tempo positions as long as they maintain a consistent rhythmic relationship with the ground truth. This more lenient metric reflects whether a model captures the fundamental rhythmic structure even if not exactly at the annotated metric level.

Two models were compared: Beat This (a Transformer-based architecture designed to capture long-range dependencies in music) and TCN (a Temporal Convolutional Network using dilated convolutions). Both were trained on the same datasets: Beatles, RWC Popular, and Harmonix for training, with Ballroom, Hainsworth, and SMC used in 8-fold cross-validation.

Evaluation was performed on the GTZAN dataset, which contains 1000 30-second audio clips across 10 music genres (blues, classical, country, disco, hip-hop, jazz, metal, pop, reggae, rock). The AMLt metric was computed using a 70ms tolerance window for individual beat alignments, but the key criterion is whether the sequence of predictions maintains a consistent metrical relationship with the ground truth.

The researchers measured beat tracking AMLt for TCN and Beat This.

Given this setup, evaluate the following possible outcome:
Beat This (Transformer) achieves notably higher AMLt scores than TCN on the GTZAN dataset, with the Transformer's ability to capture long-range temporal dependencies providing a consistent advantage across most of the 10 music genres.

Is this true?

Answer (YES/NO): NO